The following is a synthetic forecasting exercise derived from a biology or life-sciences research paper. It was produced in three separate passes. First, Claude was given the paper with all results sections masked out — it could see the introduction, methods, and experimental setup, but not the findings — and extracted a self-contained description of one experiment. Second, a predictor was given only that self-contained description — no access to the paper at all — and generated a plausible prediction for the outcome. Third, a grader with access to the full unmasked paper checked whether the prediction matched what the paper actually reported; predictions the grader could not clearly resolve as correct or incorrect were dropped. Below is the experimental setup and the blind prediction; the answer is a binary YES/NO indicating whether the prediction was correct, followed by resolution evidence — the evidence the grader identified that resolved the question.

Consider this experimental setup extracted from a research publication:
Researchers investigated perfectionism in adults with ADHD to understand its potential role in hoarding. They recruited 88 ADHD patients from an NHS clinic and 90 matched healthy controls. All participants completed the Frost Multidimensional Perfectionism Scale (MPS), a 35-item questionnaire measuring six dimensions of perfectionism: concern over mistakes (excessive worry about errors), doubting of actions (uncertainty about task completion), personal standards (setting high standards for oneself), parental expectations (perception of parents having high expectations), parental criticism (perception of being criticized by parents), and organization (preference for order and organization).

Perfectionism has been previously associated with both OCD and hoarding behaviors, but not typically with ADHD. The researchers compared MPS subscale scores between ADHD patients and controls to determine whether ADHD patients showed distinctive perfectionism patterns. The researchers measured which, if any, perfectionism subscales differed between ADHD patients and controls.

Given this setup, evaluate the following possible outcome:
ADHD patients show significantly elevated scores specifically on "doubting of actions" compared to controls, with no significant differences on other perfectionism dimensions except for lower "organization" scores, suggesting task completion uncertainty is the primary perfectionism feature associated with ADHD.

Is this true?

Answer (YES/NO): NO